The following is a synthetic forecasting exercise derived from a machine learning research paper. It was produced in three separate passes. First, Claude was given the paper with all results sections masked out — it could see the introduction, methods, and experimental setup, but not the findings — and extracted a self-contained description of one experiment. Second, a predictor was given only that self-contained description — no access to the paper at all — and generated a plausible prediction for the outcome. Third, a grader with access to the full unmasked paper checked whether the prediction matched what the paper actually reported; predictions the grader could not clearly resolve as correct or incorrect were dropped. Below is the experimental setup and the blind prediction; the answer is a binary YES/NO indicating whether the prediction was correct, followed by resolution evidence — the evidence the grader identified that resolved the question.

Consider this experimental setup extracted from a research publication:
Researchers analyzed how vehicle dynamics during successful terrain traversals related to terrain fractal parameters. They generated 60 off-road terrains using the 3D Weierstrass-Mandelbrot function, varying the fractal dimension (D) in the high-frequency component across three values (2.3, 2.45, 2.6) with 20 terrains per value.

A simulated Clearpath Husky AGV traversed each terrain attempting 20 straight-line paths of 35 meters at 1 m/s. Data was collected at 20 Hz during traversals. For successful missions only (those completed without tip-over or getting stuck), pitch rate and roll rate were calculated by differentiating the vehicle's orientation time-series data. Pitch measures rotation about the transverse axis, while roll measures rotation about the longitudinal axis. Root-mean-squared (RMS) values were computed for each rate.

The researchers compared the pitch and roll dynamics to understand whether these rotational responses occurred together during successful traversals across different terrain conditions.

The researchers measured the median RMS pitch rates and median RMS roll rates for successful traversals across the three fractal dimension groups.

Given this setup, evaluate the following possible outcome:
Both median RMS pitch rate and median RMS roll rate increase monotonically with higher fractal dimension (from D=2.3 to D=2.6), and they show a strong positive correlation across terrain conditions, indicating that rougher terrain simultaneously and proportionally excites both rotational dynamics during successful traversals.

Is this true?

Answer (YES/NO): YES